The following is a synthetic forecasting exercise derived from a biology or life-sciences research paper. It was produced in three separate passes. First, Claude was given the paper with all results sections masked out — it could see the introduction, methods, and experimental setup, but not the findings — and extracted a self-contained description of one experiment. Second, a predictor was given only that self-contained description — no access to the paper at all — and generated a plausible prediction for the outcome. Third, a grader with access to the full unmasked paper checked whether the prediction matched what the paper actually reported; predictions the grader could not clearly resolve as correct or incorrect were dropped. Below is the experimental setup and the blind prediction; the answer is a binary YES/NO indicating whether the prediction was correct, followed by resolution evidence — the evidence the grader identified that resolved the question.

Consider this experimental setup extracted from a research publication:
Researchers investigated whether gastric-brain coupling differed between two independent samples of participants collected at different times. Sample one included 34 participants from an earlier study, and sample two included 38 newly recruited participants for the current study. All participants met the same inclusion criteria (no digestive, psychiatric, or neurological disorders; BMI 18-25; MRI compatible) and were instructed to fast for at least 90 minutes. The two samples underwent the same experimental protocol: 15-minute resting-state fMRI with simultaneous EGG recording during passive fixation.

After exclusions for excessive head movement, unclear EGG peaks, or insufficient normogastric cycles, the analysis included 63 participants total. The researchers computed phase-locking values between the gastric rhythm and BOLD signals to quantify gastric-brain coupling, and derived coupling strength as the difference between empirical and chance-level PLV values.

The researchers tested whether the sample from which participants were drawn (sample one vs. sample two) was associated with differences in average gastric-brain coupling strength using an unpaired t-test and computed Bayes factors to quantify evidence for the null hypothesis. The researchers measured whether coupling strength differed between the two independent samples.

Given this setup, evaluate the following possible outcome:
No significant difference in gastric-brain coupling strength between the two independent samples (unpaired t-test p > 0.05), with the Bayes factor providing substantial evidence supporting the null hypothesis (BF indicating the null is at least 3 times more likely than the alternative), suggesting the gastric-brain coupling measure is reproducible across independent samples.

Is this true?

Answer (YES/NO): YES